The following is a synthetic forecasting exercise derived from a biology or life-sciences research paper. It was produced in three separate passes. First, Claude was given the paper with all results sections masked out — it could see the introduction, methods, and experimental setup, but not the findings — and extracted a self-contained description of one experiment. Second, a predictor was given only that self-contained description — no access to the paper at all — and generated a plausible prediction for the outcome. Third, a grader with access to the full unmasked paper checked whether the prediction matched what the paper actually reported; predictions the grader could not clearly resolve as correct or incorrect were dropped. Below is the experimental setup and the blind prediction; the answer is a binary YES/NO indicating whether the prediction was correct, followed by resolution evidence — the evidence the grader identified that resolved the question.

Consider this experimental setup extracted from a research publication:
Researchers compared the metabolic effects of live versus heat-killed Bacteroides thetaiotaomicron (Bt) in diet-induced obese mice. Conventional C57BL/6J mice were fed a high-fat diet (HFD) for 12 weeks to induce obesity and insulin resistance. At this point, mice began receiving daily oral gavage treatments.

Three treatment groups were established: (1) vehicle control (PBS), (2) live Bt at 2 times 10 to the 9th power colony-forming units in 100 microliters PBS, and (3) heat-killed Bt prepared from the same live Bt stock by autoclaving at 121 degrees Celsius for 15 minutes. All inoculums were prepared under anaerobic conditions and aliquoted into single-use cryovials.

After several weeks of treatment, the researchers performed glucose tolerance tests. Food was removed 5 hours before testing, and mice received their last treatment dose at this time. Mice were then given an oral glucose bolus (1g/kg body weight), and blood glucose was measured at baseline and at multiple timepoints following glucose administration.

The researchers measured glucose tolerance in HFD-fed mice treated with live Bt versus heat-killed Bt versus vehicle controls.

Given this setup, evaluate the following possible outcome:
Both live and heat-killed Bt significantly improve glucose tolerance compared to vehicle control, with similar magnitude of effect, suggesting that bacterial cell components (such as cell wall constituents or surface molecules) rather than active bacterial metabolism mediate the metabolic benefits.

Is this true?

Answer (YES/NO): YES